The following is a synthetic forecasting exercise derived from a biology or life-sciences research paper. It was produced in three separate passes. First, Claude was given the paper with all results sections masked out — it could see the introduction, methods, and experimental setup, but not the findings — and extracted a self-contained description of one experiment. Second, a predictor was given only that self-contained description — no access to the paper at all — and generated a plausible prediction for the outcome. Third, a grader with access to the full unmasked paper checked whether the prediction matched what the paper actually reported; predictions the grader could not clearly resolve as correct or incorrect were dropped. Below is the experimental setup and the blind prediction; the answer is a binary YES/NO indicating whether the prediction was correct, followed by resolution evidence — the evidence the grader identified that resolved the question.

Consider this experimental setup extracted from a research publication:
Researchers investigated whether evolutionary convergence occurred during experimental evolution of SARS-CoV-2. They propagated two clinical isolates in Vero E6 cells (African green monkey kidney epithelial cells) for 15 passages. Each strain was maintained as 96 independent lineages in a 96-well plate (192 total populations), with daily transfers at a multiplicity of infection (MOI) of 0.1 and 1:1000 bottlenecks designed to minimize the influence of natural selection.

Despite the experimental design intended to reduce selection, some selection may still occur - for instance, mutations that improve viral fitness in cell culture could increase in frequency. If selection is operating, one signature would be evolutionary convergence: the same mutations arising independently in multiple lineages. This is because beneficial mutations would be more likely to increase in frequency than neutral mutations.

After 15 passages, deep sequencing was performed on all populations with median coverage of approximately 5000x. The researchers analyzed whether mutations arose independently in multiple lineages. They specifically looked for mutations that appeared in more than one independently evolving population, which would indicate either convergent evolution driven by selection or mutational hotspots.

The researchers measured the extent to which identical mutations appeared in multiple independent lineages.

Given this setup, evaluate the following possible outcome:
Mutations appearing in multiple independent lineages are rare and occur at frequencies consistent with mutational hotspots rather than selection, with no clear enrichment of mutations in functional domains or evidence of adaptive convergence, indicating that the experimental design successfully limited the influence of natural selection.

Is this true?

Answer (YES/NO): NO